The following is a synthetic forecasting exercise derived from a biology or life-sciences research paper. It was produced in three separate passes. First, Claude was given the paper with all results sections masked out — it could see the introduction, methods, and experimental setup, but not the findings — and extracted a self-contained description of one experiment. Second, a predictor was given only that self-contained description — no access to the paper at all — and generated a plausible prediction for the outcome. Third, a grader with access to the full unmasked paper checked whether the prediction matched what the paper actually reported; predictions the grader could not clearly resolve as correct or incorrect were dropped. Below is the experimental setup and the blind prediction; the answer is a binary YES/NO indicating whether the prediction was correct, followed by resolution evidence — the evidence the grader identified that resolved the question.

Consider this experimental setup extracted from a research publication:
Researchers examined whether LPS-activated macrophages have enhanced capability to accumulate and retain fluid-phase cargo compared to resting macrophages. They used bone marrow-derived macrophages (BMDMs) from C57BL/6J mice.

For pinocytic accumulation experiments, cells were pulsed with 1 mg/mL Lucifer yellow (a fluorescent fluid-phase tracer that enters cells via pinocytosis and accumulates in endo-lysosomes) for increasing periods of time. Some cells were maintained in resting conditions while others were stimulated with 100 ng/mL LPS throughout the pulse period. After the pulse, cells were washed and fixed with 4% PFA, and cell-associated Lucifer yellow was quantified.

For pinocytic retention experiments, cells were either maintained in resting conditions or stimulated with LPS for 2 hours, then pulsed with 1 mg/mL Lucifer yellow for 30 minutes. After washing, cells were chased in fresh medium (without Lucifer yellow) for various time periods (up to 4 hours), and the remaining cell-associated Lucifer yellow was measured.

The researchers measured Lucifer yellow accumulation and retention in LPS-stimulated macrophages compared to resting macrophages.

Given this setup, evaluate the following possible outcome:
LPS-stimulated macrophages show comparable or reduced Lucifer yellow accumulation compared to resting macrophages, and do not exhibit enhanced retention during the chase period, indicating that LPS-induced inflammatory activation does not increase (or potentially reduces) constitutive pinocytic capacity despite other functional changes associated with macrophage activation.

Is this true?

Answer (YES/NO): NO